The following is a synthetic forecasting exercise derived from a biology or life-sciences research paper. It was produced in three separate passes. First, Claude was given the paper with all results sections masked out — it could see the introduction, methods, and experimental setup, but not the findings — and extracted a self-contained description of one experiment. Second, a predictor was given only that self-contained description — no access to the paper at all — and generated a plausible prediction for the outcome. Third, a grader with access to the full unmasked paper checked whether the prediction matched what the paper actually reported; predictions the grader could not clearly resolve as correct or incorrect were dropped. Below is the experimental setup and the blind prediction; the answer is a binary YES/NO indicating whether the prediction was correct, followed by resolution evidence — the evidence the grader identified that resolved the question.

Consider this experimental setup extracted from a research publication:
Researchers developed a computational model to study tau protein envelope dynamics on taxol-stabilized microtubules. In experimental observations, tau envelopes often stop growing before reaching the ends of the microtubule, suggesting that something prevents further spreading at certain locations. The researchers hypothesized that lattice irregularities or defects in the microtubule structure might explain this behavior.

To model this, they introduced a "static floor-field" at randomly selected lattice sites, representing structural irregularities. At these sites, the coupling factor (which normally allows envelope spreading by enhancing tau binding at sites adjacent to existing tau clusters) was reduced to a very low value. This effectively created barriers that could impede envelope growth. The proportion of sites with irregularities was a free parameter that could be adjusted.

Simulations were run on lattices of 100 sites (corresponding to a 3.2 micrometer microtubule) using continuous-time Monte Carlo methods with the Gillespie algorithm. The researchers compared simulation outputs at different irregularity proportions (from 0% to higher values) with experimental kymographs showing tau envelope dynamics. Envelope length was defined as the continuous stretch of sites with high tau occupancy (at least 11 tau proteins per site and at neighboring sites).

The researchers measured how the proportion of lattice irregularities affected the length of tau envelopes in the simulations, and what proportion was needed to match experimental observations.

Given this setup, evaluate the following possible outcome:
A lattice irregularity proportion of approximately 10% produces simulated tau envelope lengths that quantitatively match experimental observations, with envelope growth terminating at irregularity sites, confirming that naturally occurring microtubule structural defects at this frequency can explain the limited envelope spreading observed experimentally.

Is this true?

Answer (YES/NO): NO